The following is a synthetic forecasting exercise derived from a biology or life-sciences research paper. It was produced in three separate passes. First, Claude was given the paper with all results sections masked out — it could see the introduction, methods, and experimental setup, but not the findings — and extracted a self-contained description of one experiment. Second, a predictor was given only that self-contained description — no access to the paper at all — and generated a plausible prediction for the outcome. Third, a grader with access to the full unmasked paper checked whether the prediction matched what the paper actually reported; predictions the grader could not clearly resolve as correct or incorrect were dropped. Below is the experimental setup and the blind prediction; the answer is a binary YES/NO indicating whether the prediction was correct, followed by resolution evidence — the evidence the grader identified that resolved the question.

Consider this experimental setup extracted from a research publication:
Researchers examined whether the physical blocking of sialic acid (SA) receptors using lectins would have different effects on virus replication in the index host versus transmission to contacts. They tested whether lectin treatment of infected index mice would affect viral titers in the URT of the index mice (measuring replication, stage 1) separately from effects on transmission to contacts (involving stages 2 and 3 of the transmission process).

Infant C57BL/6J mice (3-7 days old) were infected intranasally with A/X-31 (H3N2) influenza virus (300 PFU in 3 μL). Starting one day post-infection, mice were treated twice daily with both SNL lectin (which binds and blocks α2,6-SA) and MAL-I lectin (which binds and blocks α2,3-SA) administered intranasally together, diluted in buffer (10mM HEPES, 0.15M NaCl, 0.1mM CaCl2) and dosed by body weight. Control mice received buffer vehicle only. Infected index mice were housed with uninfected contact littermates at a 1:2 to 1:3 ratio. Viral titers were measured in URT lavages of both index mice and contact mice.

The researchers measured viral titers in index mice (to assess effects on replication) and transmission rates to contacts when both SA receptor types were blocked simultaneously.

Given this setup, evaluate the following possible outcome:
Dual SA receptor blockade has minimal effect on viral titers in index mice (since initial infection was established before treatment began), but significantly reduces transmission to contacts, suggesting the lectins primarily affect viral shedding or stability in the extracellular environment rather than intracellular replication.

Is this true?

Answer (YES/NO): YES